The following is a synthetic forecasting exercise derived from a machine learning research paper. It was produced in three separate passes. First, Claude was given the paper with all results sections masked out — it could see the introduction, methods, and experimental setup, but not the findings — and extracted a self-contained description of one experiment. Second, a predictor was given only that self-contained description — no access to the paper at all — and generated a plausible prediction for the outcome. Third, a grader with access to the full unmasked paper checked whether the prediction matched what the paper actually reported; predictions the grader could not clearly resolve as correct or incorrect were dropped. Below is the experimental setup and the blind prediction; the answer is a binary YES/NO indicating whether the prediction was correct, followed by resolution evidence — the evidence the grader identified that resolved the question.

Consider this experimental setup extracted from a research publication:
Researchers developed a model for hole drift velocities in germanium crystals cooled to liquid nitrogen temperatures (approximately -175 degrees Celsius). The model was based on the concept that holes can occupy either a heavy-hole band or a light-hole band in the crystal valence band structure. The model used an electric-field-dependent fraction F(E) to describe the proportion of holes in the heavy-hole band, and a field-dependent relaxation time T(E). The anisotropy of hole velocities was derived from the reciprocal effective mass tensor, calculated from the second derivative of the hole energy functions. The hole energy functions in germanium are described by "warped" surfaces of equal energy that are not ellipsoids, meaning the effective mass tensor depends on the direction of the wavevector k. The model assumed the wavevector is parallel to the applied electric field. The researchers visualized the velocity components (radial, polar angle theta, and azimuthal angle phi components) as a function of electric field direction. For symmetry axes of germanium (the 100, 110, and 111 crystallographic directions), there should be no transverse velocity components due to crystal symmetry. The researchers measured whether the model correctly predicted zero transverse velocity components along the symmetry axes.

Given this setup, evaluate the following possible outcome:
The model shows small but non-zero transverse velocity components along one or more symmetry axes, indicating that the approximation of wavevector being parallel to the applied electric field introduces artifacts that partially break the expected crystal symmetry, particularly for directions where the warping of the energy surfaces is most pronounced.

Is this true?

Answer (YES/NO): YES